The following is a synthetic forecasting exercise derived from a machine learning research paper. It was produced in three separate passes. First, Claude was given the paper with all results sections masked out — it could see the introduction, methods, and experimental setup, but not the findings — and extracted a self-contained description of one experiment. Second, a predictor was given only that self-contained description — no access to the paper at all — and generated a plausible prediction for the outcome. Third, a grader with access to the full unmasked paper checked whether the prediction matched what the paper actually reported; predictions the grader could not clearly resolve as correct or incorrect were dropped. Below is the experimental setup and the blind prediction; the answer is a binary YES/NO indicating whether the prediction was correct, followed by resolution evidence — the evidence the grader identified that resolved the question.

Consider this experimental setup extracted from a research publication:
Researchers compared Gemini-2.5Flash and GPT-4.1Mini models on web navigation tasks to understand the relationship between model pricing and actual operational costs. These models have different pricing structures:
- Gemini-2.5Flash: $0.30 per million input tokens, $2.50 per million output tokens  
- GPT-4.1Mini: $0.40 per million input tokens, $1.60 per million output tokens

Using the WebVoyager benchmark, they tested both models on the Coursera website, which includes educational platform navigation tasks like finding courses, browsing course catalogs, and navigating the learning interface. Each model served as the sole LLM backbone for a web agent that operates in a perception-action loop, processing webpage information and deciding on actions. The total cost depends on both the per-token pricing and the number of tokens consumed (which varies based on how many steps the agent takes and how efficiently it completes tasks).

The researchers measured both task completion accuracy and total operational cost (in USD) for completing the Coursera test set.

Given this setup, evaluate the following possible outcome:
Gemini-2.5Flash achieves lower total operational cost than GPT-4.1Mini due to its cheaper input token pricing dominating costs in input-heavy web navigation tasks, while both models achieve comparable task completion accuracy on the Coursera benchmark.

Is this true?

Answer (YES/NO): NO